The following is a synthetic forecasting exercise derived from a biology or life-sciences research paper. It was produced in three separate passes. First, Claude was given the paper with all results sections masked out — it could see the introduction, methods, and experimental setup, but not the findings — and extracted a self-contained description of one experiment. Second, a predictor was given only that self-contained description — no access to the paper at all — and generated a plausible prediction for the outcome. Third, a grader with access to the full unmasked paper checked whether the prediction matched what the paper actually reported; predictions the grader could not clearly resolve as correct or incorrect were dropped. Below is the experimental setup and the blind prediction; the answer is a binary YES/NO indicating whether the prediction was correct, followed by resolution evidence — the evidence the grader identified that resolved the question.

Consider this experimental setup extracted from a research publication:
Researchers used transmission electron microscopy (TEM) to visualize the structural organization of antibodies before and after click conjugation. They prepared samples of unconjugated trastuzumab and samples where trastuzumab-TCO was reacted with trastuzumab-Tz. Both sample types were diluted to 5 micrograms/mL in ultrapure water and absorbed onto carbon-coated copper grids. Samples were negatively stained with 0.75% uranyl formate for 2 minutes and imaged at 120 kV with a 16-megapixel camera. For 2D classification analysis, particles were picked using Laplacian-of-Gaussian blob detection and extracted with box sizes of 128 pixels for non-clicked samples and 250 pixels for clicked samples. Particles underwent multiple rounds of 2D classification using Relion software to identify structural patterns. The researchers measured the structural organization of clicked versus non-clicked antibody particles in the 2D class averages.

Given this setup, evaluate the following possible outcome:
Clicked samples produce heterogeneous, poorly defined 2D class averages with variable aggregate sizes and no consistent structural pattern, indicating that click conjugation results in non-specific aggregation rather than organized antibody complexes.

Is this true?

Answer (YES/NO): NO